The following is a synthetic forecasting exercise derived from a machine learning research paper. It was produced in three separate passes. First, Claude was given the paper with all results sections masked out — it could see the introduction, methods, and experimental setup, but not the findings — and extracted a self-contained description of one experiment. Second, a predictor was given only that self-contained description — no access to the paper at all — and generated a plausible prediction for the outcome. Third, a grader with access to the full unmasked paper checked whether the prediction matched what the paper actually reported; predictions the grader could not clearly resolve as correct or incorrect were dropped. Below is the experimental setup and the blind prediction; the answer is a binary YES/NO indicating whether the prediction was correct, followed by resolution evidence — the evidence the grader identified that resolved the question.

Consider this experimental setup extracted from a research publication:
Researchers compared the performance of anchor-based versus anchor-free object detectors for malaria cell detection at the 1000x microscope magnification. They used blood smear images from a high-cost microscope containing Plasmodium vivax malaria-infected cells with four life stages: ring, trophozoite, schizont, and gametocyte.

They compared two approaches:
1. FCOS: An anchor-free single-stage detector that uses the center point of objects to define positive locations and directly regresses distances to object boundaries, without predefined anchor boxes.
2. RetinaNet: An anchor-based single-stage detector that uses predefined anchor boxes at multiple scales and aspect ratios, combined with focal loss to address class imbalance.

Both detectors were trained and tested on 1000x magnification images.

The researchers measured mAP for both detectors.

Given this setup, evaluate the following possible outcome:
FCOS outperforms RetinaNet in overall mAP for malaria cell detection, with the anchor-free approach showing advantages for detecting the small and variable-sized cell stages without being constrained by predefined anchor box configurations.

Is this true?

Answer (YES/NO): NO